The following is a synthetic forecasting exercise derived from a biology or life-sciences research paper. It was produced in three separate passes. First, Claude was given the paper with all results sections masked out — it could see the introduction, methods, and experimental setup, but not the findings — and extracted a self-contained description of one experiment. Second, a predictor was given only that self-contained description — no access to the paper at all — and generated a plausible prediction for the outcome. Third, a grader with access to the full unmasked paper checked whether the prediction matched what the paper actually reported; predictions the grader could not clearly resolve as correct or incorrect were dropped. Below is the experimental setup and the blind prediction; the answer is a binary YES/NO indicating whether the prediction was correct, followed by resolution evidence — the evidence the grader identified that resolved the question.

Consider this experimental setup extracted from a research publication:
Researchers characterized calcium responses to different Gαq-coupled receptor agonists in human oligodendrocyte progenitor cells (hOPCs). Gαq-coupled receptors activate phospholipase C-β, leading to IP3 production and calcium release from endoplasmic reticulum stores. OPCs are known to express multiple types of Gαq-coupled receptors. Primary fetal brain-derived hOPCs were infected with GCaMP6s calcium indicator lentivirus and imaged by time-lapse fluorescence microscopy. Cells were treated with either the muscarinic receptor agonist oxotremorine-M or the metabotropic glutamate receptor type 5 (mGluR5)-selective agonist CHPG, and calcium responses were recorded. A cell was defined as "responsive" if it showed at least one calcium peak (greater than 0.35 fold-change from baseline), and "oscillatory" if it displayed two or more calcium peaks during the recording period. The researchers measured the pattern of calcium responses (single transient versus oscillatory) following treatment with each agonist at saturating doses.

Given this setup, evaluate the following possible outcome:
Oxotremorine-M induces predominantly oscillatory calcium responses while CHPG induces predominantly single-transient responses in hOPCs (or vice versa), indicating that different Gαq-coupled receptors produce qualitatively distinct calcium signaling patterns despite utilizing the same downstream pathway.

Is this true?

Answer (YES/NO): NO